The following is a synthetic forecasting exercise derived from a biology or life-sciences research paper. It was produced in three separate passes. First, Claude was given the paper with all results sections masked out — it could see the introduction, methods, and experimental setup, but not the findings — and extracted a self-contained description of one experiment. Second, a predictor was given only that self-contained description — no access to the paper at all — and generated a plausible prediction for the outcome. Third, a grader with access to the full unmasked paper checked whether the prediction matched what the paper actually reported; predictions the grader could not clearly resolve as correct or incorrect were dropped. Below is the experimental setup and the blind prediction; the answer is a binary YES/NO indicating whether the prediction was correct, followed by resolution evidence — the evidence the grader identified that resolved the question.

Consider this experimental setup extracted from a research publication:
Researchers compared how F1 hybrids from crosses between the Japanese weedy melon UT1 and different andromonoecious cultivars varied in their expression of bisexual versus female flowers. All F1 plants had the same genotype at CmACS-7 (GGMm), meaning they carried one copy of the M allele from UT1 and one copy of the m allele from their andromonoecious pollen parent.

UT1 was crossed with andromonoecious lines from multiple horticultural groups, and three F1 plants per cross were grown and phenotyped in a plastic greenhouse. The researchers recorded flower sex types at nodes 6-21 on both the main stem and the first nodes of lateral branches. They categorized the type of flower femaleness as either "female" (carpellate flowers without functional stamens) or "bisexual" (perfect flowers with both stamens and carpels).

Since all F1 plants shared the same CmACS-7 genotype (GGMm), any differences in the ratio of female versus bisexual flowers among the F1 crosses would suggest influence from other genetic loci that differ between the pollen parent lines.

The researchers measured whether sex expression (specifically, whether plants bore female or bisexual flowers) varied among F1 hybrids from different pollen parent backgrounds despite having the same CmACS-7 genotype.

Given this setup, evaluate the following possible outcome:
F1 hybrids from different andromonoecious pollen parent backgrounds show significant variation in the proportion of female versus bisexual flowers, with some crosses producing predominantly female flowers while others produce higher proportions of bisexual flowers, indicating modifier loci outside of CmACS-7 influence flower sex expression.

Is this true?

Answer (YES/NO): YES